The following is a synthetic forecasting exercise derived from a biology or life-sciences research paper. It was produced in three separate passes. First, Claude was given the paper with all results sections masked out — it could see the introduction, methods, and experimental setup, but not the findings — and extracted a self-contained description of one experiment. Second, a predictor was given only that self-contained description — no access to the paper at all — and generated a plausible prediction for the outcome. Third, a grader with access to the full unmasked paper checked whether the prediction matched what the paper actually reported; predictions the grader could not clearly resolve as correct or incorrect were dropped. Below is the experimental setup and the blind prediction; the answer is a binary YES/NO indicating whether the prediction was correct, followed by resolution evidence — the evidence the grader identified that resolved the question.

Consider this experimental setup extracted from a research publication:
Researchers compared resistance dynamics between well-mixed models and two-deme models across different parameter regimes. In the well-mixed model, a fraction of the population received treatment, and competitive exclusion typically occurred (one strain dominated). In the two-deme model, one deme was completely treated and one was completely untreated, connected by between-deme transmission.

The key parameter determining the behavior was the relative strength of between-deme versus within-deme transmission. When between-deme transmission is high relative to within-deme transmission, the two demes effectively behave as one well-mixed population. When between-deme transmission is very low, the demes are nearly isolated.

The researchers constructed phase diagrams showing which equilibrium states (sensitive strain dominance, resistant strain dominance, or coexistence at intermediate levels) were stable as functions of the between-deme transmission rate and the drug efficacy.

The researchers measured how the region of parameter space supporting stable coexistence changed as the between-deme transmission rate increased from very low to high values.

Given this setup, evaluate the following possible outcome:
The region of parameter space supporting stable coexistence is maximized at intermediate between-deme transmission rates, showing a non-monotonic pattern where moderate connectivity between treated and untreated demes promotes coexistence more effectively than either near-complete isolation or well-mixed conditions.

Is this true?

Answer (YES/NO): NO